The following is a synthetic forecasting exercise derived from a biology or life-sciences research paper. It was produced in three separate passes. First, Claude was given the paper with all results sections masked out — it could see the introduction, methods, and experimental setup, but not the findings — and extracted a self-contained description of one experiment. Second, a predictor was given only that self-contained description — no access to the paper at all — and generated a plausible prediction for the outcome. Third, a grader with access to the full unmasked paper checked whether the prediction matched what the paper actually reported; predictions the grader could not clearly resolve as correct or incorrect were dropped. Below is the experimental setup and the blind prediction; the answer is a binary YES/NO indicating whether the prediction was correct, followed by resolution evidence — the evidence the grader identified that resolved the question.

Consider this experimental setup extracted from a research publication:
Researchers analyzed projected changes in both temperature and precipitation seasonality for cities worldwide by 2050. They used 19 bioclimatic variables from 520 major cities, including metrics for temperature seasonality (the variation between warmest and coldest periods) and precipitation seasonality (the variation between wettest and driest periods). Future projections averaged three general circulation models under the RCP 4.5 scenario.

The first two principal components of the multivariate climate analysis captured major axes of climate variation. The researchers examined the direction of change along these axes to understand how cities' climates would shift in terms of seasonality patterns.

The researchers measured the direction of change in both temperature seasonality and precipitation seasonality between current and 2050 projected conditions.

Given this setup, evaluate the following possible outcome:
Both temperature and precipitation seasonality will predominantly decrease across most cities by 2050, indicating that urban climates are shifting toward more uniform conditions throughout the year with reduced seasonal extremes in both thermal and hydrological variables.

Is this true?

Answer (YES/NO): NO